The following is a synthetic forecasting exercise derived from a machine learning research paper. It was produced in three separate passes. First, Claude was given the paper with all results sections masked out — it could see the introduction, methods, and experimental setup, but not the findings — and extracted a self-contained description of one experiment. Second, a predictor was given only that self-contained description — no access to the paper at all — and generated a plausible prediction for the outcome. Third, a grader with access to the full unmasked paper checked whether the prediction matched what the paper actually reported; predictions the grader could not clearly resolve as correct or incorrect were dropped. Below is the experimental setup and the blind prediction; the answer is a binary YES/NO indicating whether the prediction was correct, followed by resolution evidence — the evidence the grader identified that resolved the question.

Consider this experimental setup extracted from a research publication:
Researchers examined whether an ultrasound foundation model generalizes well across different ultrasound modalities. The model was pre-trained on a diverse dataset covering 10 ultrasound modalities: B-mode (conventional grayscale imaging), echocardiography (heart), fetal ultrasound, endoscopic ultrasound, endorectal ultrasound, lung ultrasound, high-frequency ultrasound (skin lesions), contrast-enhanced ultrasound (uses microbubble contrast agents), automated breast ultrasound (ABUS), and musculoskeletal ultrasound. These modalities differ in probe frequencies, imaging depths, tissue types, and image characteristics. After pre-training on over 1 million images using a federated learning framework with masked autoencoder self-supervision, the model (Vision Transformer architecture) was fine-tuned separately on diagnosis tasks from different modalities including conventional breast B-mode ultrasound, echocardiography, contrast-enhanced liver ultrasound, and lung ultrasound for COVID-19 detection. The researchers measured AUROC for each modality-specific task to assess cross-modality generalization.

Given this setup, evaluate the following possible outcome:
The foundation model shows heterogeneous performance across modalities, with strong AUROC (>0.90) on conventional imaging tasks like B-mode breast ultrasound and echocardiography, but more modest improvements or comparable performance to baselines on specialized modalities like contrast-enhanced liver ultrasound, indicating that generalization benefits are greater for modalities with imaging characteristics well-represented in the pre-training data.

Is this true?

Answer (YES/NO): NO